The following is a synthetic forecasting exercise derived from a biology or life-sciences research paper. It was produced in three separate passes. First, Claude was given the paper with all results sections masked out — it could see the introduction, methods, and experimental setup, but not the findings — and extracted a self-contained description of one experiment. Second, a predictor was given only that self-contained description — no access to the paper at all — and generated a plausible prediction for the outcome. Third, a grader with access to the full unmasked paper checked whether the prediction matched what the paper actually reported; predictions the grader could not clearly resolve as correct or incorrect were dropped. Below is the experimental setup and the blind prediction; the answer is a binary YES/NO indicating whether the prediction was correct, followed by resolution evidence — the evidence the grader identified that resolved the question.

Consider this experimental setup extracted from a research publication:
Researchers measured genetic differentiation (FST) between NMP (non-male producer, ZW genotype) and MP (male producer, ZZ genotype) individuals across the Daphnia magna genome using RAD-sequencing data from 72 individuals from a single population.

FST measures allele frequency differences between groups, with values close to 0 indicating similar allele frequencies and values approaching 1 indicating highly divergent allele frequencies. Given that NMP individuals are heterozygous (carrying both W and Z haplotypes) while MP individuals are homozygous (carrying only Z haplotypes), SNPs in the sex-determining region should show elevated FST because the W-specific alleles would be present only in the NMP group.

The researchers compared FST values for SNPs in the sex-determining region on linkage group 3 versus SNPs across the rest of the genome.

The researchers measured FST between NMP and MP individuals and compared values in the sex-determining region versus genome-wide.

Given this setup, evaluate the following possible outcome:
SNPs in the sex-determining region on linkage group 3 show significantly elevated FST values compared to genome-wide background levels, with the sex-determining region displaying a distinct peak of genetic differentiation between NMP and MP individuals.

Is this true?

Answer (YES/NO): YES